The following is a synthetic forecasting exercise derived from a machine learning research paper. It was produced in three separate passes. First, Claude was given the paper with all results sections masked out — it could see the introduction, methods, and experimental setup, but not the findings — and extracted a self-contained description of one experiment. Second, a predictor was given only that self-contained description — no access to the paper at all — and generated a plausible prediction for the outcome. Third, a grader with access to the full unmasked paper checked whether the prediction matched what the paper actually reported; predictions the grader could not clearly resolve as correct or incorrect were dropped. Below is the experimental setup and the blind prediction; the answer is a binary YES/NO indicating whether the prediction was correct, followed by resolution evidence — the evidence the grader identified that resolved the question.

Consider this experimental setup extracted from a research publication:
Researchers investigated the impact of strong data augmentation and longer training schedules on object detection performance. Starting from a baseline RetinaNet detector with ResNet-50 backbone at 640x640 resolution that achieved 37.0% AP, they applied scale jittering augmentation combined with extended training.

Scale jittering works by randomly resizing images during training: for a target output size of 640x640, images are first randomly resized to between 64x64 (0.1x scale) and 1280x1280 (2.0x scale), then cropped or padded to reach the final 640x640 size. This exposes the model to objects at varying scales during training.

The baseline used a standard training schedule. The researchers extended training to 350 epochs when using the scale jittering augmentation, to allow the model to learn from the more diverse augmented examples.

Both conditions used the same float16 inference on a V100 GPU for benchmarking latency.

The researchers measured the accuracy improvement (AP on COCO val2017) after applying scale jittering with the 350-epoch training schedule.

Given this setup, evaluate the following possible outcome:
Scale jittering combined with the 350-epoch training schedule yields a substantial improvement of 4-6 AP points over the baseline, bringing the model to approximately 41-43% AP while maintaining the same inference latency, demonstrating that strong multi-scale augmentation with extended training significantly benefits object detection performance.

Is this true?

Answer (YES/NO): NO